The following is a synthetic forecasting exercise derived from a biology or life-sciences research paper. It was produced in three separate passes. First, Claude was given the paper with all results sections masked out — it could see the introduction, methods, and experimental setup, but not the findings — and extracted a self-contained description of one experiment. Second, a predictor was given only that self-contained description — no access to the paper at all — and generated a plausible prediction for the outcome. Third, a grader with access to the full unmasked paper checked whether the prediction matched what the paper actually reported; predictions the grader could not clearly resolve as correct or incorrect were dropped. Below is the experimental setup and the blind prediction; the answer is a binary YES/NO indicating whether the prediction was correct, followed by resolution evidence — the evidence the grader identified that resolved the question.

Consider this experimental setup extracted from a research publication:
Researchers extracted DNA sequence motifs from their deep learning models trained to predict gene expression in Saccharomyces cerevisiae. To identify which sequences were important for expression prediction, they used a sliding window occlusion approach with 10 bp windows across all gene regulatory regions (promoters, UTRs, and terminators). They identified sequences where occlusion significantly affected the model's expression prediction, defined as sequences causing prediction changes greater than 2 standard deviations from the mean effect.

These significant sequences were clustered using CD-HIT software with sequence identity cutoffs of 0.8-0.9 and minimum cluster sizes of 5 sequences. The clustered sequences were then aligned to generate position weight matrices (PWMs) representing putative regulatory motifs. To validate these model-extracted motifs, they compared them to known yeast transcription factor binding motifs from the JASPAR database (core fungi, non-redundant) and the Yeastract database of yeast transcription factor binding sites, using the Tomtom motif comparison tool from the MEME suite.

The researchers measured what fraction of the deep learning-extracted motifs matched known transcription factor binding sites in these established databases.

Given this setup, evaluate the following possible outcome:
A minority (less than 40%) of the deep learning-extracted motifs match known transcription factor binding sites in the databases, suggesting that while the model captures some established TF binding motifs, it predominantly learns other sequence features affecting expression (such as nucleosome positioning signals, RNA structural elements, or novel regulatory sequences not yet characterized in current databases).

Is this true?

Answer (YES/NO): YES